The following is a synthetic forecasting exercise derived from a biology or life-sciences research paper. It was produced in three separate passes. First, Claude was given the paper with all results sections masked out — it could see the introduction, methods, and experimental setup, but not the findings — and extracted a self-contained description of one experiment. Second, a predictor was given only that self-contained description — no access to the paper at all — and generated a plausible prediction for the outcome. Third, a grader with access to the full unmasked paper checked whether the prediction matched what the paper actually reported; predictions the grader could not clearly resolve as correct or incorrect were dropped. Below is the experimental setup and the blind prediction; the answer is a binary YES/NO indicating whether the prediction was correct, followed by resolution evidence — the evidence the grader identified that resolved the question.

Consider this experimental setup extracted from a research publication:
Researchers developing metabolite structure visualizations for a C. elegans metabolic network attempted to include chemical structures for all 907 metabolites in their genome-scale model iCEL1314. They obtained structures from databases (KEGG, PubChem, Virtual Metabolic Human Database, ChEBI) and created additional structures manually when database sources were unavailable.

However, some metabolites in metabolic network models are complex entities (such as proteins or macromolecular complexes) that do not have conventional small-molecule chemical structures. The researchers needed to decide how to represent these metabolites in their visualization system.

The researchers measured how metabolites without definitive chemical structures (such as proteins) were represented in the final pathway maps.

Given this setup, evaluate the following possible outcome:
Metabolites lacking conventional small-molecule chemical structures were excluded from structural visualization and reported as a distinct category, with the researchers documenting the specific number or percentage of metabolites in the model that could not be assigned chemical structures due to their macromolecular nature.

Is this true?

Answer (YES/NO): NO